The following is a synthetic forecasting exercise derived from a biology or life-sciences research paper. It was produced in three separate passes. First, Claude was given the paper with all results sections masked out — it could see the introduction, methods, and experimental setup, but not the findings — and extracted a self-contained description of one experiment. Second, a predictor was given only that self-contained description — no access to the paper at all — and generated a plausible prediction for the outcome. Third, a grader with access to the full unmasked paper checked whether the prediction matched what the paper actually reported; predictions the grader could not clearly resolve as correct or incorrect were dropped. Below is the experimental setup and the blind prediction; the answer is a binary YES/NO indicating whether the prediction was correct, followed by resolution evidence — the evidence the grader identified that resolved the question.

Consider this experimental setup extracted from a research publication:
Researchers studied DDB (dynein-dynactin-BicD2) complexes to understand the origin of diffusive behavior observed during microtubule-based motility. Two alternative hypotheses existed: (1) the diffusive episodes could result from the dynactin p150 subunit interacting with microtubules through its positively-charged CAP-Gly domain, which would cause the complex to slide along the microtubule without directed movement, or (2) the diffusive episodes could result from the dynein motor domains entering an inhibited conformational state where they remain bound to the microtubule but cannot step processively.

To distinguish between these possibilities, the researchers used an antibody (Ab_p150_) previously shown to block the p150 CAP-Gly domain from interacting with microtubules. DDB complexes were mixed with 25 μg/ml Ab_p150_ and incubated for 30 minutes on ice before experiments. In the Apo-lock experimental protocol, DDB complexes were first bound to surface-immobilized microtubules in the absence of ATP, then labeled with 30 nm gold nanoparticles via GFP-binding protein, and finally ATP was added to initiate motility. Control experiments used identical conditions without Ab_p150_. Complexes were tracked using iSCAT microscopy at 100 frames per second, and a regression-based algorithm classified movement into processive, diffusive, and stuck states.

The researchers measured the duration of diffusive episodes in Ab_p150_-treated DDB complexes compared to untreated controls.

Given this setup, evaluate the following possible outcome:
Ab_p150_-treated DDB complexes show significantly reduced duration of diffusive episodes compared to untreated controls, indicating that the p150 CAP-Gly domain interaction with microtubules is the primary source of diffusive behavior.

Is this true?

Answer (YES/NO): NO